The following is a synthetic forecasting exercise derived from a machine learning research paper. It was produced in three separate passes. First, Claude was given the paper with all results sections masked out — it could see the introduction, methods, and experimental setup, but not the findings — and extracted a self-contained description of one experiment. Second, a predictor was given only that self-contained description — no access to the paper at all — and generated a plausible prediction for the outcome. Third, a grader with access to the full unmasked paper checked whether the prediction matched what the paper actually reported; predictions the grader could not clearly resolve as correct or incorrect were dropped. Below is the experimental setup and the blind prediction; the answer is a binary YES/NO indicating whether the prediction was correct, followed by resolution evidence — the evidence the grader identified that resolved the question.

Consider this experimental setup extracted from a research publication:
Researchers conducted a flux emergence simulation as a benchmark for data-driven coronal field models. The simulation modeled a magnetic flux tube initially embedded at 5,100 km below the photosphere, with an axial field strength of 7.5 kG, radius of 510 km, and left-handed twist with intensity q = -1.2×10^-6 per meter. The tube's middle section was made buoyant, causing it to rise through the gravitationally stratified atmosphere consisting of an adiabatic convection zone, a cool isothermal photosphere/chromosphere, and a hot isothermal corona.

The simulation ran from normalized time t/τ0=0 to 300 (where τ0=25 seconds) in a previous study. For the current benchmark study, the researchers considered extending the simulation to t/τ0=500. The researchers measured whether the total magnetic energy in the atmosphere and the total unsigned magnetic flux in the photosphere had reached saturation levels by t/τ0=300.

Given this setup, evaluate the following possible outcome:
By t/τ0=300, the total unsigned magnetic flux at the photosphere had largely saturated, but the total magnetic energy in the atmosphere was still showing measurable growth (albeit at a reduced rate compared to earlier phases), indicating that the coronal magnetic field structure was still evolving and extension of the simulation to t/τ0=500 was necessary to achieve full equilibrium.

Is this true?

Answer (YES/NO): NO